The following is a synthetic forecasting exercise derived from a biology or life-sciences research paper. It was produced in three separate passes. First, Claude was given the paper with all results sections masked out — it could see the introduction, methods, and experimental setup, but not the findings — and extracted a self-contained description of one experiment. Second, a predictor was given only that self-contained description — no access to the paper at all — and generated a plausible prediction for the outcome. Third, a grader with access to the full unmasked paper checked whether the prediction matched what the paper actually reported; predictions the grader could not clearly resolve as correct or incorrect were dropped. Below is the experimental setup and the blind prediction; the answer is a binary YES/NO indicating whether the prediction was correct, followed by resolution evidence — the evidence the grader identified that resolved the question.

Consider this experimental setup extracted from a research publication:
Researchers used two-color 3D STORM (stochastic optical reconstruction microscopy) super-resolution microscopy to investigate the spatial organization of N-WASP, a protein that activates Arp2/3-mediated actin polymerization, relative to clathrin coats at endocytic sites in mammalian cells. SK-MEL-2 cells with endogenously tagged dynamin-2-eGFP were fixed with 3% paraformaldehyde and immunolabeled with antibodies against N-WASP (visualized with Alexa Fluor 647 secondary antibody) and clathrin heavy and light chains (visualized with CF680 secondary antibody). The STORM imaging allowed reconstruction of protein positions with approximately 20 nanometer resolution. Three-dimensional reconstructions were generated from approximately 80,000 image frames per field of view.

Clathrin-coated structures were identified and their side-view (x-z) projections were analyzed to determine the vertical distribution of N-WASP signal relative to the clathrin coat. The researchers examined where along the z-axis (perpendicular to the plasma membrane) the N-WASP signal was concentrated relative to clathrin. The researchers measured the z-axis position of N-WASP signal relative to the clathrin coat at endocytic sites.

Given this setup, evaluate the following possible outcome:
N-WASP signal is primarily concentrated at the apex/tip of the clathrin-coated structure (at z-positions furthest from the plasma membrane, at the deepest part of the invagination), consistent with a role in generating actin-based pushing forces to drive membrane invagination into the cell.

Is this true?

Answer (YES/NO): NO